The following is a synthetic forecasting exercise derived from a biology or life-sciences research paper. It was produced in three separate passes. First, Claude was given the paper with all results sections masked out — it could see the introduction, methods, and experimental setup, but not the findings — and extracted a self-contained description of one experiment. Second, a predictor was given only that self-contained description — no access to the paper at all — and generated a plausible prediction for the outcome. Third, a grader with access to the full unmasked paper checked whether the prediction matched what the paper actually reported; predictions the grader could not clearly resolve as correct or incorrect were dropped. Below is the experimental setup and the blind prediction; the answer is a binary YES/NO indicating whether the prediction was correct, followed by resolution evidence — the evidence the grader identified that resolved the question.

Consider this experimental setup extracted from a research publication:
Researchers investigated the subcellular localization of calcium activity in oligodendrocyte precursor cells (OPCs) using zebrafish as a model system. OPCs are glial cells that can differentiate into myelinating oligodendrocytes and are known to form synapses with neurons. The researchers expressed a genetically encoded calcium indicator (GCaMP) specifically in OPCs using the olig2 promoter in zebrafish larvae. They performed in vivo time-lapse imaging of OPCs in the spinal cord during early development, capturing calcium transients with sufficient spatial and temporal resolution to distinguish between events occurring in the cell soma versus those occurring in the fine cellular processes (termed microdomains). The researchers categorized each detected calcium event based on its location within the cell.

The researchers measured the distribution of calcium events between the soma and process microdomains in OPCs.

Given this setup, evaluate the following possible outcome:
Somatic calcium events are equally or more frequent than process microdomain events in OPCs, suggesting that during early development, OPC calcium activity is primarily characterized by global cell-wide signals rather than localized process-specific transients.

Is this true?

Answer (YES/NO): NO